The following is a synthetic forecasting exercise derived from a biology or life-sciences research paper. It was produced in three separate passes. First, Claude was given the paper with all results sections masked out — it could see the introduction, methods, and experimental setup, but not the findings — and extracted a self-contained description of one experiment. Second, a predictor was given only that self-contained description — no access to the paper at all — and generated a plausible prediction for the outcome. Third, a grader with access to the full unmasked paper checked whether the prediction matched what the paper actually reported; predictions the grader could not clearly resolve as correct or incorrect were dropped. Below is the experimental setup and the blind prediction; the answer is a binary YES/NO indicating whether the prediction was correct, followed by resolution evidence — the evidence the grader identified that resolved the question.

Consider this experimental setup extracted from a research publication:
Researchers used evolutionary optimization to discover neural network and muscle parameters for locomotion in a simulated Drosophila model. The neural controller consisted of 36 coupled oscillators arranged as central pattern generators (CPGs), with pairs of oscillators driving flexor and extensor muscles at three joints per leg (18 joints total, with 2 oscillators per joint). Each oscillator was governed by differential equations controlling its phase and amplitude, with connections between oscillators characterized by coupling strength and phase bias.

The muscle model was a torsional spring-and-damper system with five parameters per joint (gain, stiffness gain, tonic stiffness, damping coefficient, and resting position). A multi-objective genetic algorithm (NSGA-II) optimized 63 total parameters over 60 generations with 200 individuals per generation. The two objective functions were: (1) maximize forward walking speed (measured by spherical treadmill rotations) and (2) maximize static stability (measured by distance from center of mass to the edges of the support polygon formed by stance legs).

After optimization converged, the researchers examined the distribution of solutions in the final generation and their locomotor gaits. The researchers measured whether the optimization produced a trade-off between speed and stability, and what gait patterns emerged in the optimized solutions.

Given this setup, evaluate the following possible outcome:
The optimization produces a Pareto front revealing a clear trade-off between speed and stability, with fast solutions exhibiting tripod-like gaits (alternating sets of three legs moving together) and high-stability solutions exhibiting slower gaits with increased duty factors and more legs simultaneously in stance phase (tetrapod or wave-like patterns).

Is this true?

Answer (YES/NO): NO